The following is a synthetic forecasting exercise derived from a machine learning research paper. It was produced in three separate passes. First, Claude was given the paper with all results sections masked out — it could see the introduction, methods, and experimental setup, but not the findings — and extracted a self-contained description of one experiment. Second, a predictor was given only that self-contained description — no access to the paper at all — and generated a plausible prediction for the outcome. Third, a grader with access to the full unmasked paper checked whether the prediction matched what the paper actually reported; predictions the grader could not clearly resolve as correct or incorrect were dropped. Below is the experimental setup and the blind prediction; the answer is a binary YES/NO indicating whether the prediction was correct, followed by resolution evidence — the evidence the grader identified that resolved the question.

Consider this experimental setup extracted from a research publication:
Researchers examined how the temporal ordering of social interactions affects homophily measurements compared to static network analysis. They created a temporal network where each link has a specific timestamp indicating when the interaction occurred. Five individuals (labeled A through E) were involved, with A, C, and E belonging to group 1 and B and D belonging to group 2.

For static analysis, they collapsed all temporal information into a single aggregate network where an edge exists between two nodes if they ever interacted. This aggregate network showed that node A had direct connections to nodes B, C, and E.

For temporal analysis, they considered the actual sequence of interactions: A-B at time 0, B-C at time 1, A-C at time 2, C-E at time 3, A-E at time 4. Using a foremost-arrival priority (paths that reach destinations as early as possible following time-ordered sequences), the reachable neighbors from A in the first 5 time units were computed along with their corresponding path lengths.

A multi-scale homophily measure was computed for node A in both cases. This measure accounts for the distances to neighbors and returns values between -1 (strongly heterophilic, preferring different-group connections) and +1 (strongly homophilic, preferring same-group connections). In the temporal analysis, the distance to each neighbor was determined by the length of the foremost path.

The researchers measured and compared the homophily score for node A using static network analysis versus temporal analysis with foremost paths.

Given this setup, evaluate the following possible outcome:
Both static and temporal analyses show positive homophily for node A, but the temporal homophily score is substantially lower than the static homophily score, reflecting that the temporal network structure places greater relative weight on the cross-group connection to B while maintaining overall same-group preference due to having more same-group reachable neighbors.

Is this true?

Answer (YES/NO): NO